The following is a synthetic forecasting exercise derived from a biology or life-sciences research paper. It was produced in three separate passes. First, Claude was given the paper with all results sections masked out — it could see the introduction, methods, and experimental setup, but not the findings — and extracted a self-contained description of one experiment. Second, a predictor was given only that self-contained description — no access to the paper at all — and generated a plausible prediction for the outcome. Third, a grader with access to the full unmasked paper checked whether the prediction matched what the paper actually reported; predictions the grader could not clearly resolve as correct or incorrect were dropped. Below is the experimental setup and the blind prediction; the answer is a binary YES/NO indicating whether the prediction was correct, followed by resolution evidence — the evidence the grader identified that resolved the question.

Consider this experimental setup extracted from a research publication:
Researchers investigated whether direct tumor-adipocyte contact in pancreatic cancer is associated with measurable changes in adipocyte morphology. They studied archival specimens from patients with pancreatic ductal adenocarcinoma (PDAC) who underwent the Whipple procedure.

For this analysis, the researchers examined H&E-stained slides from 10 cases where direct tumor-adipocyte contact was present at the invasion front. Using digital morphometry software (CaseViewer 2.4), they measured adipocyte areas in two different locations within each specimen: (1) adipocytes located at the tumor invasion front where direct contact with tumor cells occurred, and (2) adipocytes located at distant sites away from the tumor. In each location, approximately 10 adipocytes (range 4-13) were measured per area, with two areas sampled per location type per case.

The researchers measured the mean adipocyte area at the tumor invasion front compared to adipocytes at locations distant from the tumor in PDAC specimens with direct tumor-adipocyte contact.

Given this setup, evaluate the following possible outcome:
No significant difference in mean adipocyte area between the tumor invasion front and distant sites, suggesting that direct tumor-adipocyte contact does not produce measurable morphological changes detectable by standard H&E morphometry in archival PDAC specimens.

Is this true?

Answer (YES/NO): NO